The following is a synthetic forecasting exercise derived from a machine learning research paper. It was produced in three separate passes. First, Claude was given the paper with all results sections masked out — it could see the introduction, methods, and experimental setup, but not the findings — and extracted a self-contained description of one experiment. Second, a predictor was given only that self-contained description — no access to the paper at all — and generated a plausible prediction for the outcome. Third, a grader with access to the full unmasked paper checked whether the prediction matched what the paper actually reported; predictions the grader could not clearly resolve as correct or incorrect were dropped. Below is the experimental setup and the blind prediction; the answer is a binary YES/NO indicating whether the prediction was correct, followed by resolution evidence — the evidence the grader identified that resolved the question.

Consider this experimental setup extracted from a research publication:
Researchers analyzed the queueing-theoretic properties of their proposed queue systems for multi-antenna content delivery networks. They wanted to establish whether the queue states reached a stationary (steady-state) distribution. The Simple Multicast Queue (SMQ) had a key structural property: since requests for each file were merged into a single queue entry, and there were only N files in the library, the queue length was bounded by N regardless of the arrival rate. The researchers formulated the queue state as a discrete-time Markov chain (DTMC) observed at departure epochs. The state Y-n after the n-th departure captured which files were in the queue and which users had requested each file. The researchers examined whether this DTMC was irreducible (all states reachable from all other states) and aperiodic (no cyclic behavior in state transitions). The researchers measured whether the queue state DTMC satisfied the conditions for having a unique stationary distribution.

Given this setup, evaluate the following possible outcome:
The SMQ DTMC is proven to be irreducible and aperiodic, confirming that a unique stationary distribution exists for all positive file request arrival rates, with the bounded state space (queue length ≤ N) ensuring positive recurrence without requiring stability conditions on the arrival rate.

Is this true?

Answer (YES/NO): YES